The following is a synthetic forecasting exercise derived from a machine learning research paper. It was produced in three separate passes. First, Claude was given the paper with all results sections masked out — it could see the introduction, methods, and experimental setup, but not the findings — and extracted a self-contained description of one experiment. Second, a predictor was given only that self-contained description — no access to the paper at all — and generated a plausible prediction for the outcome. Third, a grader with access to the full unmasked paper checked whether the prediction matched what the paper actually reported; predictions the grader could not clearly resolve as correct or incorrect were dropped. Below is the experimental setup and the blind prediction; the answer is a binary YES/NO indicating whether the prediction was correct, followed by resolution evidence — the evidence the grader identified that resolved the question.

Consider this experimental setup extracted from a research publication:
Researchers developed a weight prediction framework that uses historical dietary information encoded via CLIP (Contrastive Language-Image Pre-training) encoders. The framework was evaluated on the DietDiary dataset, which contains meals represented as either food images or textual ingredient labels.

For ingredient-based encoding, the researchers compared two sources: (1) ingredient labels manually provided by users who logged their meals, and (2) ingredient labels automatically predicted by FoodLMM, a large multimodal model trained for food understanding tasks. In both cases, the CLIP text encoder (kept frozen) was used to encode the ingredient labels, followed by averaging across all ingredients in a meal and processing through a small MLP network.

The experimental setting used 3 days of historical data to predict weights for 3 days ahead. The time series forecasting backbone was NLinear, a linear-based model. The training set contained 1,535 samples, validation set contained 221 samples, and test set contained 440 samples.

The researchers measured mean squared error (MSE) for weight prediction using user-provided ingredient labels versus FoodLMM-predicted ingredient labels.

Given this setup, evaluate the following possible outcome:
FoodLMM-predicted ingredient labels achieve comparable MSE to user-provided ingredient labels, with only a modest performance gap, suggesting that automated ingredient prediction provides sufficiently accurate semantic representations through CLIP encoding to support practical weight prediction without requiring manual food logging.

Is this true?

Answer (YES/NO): NO